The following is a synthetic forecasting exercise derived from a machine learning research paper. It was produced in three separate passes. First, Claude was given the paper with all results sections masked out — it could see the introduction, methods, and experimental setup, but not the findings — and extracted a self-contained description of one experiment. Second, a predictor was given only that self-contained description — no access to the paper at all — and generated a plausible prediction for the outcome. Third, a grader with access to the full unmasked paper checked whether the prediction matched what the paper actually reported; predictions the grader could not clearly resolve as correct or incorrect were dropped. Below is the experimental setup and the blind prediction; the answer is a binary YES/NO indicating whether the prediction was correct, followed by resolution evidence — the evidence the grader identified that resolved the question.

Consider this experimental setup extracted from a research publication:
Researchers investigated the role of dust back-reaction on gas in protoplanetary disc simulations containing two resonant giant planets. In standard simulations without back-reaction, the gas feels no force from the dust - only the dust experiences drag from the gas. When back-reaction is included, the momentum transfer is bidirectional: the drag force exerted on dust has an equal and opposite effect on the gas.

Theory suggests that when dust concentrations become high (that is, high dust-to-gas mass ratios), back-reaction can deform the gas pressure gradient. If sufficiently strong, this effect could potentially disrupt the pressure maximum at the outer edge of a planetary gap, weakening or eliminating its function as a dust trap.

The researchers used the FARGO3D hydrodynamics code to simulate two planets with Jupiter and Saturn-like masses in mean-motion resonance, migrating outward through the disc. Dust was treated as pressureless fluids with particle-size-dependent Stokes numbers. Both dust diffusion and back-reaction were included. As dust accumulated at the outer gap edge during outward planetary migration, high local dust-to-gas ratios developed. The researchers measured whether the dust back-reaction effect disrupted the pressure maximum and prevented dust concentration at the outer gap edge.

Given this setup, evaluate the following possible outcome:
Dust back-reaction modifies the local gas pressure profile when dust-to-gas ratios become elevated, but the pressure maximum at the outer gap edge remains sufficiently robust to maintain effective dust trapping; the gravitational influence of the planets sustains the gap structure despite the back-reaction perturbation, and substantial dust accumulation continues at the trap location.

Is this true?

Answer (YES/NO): YES